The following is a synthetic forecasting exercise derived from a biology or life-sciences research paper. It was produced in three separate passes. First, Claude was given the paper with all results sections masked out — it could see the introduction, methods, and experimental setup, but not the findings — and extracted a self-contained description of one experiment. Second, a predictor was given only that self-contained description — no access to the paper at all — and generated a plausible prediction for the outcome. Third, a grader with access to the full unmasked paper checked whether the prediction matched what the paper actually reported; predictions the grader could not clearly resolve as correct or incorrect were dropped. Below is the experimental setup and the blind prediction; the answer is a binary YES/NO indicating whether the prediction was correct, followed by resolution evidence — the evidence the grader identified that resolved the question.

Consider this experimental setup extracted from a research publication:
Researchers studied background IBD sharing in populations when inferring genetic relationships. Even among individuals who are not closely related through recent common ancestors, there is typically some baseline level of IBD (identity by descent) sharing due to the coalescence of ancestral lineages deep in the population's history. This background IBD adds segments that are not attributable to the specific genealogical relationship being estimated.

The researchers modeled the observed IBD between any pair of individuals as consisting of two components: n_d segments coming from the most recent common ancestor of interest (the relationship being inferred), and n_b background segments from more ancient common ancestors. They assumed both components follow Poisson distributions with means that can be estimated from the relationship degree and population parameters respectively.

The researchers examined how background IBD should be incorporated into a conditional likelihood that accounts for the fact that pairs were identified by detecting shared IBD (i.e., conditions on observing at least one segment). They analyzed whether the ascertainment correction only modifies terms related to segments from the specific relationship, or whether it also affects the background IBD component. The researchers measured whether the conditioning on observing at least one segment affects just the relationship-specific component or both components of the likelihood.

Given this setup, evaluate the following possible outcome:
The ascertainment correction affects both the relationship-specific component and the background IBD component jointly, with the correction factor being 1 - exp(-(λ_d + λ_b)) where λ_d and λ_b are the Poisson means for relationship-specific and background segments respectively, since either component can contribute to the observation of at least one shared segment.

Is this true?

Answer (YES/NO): YES